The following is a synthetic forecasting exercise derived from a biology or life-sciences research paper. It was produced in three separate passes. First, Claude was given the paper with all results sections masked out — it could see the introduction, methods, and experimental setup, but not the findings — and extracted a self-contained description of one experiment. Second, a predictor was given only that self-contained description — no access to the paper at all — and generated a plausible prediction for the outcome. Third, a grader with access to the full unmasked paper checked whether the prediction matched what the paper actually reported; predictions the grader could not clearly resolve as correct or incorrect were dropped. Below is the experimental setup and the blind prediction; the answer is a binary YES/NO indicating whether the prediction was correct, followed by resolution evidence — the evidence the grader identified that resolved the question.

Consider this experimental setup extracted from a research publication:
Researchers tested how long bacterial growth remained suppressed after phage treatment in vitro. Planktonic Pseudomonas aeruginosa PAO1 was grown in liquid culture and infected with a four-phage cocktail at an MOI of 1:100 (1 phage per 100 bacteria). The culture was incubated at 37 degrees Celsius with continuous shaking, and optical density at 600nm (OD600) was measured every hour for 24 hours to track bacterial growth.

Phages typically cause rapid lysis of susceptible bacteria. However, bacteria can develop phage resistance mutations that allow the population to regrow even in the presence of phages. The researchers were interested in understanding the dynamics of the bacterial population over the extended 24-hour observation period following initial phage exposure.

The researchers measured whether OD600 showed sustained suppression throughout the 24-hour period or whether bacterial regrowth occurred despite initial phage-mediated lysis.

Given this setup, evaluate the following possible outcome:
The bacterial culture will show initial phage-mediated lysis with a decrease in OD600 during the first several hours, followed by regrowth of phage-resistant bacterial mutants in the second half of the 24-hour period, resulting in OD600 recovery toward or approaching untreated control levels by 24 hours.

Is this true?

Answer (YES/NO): NO